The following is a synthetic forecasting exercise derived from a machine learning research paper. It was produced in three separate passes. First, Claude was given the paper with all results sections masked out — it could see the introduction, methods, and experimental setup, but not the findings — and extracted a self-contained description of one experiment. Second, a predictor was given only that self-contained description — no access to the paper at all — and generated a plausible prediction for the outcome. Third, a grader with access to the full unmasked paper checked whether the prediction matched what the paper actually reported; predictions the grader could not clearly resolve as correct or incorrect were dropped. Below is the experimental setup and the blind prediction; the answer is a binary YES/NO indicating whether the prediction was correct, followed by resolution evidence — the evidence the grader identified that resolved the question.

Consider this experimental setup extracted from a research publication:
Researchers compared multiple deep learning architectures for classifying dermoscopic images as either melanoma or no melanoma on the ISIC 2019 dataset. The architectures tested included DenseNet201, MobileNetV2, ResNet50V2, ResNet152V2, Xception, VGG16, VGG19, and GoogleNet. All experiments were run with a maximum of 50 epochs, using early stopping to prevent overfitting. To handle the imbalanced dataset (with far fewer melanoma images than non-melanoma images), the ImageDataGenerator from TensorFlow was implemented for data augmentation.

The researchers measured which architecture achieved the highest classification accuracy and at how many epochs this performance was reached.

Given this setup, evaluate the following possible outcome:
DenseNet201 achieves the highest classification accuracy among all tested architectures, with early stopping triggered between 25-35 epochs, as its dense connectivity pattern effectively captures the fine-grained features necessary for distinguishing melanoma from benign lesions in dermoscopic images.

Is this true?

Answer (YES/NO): NO